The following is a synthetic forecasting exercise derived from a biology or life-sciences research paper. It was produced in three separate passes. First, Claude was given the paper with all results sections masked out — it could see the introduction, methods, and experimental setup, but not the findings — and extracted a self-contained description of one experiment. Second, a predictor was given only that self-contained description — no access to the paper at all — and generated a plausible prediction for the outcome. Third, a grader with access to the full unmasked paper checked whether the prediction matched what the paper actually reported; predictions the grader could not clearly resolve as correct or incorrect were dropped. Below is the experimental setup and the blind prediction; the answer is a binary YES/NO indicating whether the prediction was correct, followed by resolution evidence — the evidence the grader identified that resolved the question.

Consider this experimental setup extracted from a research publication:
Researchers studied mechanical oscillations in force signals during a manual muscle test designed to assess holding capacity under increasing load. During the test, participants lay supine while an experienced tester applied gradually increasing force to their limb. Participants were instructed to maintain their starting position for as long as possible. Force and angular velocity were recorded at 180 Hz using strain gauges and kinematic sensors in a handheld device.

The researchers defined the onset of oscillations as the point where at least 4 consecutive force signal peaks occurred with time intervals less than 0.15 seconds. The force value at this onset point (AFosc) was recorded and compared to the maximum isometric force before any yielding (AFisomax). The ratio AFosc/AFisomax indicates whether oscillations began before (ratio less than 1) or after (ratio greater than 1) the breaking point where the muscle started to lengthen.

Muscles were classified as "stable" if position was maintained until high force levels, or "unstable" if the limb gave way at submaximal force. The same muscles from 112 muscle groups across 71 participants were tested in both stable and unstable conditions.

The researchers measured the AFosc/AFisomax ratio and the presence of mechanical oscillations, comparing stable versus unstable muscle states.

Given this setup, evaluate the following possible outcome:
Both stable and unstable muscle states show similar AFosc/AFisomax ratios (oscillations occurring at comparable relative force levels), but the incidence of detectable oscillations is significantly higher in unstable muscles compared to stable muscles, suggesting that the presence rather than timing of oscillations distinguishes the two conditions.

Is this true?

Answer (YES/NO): NO